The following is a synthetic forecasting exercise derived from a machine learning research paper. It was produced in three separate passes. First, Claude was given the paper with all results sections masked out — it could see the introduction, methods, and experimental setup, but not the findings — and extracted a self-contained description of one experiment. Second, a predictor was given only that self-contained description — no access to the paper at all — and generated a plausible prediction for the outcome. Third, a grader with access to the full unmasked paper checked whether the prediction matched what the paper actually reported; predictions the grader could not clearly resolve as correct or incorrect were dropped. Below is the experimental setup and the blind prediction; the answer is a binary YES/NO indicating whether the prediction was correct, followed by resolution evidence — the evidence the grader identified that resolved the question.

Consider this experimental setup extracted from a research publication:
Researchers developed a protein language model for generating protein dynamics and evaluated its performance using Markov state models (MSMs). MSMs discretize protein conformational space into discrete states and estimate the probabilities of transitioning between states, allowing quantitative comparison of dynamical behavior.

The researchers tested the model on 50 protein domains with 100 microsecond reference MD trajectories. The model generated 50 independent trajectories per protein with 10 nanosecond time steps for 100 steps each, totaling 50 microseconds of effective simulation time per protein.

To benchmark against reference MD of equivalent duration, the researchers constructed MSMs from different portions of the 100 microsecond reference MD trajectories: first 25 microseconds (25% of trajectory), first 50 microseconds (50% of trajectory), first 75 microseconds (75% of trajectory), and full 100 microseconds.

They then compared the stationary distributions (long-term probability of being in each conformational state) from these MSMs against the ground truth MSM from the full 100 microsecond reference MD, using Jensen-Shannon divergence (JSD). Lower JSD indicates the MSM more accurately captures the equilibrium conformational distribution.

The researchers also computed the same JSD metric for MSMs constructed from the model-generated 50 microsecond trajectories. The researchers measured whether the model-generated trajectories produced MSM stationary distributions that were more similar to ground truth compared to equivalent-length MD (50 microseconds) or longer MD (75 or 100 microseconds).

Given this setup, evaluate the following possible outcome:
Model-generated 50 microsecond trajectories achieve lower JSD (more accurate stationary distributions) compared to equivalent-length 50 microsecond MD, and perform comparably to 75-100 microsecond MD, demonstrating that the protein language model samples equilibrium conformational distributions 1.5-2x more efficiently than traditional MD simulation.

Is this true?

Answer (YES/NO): NO